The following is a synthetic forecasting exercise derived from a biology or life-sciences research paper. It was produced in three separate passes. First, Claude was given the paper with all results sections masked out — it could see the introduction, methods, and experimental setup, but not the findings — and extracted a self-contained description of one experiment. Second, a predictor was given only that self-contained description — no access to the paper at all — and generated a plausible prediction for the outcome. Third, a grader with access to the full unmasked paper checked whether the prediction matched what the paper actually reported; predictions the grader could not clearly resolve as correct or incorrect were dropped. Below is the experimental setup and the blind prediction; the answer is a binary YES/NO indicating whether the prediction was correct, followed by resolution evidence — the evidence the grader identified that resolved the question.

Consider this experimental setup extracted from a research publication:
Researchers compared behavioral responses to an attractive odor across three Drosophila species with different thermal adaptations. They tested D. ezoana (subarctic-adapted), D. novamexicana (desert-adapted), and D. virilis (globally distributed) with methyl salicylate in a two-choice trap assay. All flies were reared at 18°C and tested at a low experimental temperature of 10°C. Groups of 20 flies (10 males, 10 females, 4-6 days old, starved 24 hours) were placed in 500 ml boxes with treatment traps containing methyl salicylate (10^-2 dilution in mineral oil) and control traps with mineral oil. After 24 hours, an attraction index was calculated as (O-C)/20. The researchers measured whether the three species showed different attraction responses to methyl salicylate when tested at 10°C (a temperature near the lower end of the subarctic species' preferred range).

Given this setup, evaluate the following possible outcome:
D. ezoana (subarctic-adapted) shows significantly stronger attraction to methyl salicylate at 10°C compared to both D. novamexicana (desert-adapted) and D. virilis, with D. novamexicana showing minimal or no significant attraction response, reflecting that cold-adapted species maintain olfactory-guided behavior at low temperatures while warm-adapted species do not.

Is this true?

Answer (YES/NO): NO